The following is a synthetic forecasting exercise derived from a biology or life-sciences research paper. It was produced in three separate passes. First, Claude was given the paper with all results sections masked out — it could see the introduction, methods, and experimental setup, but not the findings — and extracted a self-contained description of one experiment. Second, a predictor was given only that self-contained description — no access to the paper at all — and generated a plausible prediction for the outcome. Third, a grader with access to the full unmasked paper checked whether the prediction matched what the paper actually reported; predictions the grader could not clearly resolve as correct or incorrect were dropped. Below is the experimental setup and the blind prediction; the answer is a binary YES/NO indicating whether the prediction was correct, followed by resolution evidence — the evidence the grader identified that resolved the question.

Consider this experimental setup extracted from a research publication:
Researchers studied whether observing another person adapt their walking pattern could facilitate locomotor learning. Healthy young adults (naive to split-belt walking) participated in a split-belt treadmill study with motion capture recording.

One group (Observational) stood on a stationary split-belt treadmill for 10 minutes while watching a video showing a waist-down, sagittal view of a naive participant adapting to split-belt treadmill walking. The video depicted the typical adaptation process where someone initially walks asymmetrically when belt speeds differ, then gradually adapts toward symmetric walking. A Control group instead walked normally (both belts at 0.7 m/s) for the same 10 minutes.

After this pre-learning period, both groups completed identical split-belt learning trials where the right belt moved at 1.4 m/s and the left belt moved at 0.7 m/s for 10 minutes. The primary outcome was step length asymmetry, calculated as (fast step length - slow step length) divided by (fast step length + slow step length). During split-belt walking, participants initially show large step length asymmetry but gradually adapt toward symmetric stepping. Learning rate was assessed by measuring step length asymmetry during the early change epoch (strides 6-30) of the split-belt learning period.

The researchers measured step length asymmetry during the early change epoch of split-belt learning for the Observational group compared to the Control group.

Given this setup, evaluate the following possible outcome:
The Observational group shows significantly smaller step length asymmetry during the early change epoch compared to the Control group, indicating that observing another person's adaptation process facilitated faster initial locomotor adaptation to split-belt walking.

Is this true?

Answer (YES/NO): NO